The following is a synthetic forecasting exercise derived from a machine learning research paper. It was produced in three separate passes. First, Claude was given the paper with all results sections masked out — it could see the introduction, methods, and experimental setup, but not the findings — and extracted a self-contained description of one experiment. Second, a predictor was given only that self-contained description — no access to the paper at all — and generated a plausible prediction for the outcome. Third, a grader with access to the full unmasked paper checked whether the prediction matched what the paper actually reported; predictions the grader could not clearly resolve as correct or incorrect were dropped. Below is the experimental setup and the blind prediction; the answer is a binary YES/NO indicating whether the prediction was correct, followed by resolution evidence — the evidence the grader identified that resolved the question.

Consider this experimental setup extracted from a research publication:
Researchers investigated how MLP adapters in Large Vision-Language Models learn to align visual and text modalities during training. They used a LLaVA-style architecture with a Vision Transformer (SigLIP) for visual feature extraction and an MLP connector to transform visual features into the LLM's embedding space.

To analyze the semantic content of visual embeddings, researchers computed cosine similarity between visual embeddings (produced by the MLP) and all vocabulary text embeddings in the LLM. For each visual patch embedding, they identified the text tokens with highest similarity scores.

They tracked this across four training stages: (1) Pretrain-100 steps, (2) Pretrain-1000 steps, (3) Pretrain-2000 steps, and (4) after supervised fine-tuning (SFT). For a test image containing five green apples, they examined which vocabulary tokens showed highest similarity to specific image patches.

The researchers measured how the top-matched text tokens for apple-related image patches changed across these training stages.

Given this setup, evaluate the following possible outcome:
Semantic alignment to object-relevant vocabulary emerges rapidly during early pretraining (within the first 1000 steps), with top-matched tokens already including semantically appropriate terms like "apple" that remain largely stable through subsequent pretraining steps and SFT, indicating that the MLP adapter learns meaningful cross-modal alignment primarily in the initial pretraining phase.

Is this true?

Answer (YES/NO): NO